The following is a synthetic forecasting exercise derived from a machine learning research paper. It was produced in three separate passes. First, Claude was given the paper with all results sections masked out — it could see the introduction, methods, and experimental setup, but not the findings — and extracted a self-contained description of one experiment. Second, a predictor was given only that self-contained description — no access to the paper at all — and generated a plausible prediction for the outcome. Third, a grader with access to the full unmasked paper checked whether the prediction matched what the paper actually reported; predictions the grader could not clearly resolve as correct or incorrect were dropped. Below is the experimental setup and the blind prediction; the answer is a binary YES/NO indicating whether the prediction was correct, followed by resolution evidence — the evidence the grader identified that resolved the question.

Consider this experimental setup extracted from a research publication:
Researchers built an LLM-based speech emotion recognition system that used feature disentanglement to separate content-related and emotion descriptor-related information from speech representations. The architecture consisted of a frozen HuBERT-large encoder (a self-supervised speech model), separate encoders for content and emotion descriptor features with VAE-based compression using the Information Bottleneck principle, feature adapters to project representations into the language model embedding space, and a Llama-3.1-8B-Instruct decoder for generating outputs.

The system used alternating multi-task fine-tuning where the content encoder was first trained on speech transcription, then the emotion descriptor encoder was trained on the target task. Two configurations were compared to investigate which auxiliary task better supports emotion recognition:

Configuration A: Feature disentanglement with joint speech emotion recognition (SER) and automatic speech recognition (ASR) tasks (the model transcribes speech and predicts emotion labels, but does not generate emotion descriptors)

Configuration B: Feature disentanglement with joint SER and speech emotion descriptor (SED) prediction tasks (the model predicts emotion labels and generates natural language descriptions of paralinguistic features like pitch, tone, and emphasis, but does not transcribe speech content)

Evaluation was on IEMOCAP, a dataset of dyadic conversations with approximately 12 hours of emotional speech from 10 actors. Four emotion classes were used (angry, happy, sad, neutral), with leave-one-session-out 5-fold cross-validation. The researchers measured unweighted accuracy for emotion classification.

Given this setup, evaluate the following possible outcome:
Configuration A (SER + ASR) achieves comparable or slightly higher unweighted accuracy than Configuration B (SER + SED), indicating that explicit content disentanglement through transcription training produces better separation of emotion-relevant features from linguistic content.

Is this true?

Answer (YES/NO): NO